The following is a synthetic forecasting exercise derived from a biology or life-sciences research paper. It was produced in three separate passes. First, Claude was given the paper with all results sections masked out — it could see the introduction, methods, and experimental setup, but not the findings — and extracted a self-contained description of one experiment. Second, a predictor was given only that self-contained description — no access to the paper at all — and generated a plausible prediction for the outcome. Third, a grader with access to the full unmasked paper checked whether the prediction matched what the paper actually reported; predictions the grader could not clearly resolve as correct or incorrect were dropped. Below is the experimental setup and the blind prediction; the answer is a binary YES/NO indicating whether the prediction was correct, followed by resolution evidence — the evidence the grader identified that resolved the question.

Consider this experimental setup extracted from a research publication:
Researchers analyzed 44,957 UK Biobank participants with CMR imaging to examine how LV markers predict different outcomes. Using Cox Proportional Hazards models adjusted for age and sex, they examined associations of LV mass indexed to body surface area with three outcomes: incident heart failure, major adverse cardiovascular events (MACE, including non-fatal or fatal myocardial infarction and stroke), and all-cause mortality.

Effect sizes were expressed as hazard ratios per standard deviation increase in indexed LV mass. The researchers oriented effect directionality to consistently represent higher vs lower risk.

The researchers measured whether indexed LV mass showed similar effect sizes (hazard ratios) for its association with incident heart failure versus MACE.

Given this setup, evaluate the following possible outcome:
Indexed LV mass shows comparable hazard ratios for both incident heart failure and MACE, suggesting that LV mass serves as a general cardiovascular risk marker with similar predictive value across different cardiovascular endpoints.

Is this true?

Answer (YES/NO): YES